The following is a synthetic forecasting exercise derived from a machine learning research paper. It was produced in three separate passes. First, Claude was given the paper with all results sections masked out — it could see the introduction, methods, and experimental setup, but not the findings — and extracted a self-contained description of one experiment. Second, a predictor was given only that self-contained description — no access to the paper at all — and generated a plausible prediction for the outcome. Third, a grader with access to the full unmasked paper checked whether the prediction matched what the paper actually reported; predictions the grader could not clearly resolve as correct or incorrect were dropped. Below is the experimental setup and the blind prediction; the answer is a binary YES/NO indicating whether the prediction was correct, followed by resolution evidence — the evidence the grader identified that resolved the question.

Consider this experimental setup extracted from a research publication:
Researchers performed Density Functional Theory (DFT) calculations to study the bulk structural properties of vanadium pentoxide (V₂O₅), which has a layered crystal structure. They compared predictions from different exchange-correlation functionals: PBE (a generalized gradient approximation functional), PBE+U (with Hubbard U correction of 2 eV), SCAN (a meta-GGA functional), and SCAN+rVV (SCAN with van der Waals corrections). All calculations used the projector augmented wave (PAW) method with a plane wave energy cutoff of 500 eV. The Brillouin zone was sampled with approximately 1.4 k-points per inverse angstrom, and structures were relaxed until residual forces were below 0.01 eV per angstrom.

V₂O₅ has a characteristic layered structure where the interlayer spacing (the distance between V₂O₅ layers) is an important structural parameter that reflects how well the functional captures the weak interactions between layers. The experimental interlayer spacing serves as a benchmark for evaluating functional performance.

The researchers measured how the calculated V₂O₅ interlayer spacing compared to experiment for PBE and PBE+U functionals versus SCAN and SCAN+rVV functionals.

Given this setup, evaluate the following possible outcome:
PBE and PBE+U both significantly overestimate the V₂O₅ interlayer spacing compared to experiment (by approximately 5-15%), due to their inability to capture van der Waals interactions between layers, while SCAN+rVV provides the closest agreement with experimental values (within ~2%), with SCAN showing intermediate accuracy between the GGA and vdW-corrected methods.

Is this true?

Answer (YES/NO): NO